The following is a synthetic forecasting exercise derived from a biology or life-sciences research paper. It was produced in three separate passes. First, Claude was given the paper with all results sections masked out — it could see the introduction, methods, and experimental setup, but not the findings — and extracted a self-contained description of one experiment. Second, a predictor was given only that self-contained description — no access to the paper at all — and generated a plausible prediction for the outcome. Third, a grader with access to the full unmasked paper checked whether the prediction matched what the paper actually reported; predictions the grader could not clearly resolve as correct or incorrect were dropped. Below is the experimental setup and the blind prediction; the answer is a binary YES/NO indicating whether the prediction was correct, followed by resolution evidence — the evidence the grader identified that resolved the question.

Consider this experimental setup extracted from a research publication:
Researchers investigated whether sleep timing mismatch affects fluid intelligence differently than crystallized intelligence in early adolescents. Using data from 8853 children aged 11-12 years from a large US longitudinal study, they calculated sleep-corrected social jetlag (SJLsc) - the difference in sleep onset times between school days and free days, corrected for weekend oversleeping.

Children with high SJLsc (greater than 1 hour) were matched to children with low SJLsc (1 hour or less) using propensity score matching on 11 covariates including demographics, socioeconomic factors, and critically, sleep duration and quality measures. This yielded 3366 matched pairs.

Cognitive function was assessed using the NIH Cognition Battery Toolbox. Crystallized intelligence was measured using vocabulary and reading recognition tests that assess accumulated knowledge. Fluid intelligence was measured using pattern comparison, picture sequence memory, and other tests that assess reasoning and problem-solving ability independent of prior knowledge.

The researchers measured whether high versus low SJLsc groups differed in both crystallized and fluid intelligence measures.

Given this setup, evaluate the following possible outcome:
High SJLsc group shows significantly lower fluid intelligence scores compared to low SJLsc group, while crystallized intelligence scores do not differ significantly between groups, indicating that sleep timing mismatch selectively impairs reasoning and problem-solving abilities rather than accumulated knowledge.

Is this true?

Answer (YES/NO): NO